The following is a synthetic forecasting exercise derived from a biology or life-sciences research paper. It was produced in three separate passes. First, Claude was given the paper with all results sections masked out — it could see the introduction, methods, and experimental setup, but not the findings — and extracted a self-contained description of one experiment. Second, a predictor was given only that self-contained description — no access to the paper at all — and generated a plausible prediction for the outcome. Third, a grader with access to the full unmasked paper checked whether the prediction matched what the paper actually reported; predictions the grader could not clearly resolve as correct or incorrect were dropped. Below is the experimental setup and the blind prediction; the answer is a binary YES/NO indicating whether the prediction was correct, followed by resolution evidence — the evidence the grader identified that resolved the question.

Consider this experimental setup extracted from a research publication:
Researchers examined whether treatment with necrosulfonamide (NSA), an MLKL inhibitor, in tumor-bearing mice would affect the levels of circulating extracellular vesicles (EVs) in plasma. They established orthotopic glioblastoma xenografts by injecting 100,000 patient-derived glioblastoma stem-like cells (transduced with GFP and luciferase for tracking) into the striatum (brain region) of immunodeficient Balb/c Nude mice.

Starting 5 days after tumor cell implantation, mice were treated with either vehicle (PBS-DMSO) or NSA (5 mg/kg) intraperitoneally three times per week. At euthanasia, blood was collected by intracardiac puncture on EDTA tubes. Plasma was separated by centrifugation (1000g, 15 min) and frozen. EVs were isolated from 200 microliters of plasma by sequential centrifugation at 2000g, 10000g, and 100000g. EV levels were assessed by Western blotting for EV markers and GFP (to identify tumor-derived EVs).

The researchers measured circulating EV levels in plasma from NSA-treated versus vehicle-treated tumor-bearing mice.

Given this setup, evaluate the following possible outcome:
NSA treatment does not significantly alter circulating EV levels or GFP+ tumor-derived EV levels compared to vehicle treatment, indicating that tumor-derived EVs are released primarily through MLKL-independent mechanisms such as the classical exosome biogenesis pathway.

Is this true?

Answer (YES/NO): NO